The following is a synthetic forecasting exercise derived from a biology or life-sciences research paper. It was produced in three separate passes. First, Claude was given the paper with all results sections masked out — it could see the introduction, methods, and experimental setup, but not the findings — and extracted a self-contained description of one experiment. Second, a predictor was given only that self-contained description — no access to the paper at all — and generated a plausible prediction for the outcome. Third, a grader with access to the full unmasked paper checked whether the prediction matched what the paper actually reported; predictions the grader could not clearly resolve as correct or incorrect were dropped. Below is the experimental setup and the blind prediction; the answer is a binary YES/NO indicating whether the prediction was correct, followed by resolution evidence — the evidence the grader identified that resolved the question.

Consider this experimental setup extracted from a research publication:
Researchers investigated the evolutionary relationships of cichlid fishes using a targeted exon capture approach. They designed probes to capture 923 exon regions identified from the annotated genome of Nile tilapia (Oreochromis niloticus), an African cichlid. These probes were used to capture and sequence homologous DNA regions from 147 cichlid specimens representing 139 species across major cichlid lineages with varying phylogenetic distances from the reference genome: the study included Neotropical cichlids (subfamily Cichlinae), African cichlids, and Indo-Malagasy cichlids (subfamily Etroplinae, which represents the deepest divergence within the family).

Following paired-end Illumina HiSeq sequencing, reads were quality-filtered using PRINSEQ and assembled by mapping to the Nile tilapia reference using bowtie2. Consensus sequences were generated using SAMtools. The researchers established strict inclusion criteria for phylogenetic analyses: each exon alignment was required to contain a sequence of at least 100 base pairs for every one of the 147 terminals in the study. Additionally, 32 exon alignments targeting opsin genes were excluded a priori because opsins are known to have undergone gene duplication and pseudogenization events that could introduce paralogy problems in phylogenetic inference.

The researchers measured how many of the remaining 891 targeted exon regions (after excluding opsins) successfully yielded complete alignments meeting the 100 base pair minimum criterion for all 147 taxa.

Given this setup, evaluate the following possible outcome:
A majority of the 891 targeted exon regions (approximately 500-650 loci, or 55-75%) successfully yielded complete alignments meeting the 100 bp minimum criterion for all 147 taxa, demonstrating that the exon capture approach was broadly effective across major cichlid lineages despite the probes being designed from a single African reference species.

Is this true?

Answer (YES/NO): NO